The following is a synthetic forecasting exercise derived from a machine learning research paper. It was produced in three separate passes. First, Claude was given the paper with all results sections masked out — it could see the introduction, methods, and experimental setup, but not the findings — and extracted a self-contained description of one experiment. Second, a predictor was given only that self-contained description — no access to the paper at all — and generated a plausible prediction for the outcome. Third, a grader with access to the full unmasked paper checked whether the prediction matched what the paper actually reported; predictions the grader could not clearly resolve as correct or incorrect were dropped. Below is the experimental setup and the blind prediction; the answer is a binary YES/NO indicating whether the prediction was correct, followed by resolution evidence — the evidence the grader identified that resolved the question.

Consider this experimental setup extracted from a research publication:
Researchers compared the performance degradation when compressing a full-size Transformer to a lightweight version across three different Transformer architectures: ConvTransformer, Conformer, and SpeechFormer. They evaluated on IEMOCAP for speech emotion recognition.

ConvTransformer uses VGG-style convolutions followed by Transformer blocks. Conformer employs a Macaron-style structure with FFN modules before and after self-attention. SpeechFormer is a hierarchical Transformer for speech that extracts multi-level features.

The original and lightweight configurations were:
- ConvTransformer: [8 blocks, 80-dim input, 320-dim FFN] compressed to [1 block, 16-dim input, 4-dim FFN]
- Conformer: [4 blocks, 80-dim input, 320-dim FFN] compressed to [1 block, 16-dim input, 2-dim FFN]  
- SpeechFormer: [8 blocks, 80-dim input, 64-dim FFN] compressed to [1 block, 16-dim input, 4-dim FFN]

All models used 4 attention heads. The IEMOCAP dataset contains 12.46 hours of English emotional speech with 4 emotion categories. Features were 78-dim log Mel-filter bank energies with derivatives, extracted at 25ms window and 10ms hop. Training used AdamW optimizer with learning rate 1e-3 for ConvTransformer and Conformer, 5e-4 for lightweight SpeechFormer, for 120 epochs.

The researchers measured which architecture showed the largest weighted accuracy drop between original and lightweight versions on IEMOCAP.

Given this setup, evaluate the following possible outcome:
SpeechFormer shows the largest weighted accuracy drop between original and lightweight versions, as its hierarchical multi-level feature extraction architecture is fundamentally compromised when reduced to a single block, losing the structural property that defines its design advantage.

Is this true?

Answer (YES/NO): YES